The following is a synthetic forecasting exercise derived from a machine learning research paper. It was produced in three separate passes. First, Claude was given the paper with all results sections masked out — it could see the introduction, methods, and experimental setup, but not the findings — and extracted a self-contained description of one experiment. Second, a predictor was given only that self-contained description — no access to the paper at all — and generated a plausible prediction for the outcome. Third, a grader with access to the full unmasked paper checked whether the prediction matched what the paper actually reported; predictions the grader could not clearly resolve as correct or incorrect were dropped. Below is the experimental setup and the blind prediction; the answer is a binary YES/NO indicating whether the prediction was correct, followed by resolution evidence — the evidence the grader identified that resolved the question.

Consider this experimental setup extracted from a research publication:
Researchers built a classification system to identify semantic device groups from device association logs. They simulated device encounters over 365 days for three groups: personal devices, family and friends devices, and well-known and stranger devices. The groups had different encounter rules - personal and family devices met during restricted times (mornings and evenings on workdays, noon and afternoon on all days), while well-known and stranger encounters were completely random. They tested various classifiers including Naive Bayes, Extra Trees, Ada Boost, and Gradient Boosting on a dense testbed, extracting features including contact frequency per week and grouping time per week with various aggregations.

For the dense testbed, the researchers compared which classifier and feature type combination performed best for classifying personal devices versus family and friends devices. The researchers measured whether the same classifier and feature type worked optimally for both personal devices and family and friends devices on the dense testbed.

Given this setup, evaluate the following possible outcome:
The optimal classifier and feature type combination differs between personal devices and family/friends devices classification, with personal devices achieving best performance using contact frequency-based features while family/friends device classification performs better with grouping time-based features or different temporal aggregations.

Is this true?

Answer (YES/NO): NO